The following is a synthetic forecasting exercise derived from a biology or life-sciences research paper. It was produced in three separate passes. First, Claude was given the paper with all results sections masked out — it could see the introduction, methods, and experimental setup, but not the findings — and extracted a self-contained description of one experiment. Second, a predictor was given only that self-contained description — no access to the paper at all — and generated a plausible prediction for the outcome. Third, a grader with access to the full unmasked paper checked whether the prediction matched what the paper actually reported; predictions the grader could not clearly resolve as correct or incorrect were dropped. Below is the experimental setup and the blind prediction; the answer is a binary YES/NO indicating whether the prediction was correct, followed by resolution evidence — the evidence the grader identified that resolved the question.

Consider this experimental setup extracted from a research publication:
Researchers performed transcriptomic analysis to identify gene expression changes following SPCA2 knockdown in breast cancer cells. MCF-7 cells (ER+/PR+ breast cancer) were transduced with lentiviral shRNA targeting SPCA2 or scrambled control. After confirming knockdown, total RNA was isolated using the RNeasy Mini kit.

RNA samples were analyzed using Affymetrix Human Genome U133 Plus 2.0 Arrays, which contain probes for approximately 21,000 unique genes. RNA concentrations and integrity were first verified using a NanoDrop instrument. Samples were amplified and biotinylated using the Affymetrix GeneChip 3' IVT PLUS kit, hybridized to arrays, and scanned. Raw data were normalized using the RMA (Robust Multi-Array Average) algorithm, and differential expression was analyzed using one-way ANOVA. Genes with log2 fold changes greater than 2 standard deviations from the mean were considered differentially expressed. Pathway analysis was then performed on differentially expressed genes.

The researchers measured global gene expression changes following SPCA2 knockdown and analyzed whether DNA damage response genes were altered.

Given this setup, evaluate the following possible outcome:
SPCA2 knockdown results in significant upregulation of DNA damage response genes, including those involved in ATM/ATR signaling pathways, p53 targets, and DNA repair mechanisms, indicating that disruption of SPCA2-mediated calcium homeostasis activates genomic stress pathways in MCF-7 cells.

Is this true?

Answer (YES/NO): NO